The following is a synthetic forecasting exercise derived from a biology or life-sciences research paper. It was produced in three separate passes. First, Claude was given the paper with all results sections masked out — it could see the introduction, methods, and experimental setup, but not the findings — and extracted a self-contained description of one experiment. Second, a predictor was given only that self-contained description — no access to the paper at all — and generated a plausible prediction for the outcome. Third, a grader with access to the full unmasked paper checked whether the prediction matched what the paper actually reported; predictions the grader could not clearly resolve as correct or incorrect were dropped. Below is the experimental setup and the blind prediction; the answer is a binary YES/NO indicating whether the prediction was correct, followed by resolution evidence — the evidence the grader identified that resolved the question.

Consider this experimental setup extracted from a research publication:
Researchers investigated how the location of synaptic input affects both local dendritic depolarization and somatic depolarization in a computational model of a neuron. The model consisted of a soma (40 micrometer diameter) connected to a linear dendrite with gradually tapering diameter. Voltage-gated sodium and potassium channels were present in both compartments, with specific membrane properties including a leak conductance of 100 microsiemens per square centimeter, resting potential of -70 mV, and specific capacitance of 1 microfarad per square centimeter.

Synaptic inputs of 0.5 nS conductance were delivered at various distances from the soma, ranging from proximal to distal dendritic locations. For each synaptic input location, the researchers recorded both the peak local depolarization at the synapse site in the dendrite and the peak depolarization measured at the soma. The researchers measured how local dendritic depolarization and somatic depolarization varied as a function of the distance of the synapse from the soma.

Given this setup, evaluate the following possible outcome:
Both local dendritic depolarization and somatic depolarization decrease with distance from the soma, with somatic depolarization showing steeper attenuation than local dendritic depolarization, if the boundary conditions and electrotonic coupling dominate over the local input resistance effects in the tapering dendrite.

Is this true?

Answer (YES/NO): NO